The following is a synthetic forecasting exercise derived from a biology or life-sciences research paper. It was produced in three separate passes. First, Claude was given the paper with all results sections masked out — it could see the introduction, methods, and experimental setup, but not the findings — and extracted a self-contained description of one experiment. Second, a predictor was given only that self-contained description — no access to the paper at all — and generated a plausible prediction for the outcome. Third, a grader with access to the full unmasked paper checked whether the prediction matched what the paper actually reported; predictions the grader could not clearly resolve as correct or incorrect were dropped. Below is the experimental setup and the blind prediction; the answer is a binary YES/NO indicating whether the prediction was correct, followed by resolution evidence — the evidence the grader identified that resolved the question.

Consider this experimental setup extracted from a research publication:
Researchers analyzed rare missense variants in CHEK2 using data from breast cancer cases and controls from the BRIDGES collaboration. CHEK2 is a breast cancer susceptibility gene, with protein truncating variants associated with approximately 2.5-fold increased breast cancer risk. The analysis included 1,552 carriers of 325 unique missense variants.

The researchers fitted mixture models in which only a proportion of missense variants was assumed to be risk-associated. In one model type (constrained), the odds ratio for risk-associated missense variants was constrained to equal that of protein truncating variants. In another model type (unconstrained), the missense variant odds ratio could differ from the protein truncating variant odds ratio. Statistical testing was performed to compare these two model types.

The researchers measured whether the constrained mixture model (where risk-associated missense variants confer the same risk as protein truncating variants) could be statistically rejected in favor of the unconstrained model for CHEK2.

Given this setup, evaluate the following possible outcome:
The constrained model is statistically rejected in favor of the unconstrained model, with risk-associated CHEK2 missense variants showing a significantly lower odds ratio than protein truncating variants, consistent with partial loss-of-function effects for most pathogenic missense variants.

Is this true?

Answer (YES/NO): YES